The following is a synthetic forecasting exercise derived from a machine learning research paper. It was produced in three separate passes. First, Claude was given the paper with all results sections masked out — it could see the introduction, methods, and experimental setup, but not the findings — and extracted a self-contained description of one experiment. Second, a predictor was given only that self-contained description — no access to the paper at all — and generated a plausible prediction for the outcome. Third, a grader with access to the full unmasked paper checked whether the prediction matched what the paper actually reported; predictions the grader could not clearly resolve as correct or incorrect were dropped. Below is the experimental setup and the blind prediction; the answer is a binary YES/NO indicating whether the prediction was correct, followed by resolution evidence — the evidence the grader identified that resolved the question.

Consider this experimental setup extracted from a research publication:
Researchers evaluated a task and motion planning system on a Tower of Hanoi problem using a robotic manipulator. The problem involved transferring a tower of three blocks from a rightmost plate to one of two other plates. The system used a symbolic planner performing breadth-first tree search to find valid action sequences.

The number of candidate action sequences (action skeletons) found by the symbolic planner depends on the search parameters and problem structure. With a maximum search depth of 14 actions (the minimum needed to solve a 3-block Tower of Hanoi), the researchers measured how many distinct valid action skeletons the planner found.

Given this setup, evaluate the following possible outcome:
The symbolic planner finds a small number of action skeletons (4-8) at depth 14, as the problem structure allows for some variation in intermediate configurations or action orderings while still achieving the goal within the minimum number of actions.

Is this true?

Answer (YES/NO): NO